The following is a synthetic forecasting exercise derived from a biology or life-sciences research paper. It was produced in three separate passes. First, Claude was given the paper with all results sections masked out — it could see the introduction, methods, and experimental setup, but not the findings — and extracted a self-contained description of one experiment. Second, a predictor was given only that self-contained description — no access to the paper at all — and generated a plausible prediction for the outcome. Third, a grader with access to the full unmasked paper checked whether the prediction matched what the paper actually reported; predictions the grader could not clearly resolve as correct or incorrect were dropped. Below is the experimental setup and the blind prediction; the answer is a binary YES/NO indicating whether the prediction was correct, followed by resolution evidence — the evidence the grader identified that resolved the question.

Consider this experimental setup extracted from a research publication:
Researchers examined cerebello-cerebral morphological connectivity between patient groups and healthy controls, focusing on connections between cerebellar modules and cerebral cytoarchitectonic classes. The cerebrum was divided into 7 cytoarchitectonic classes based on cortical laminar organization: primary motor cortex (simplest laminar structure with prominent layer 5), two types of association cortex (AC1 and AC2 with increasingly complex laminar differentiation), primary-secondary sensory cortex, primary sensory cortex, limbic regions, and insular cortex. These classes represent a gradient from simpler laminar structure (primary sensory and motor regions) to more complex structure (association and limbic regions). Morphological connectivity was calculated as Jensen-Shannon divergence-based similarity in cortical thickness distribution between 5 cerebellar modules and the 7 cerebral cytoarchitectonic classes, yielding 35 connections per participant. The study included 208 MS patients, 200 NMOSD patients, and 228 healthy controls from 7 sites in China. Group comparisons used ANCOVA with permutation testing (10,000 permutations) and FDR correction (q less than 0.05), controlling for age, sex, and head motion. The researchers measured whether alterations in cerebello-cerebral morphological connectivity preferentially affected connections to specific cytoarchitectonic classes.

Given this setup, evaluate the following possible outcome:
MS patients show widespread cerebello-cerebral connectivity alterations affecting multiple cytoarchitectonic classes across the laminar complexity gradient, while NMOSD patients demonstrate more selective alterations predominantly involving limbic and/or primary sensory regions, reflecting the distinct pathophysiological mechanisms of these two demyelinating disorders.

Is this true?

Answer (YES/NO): NO